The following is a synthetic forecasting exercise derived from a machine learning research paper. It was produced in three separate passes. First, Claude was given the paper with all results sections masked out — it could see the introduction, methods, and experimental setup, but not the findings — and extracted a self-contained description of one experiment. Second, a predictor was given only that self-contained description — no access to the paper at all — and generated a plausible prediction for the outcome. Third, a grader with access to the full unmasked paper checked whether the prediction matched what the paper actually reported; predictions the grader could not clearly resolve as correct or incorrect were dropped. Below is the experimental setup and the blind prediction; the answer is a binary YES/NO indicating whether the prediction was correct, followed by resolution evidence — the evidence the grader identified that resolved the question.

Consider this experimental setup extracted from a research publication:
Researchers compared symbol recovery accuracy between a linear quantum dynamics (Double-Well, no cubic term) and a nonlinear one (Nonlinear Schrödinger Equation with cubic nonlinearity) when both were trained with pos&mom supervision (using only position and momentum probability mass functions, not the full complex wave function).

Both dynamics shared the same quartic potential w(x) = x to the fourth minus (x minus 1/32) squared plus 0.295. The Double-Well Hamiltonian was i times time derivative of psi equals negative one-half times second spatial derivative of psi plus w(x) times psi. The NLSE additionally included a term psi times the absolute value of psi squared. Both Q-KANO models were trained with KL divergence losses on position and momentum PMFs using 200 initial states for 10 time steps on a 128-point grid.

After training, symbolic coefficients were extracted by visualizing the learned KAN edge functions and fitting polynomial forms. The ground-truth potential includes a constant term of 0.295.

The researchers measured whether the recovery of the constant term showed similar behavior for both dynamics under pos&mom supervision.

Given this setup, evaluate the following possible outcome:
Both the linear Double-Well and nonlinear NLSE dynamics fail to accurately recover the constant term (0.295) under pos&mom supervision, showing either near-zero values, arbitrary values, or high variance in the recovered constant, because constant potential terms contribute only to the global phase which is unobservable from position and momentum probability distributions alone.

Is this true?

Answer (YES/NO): YES